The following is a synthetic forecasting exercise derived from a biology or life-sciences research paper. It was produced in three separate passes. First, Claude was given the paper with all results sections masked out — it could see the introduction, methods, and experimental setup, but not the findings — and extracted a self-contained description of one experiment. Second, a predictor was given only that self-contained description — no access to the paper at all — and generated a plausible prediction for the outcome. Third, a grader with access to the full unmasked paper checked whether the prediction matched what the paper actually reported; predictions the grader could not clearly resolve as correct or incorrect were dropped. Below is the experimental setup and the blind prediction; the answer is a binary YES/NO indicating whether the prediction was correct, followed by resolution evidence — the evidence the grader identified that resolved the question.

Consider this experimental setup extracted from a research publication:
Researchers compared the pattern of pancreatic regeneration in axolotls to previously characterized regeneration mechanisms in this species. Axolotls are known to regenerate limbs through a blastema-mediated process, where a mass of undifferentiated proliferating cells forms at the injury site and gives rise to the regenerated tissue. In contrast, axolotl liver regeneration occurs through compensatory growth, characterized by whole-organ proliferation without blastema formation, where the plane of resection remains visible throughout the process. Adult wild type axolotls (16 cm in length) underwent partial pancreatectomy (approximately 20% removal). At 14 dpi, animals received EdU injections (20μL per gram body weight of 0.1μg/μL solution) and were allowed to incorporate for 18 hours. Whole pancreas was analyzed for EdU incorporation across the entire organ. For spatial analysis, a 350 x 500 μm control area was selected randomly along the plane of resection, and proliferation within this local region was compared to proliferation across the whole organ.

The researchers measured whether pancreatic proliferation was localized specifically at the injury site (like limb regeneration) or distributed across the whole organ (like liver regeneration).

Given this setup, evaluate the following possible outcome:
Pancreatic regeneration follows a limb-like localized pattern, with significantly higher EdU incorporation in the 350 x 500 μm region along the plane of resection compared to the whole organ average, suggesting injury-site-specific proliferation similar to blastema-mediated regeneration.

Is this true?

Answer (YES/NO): NO